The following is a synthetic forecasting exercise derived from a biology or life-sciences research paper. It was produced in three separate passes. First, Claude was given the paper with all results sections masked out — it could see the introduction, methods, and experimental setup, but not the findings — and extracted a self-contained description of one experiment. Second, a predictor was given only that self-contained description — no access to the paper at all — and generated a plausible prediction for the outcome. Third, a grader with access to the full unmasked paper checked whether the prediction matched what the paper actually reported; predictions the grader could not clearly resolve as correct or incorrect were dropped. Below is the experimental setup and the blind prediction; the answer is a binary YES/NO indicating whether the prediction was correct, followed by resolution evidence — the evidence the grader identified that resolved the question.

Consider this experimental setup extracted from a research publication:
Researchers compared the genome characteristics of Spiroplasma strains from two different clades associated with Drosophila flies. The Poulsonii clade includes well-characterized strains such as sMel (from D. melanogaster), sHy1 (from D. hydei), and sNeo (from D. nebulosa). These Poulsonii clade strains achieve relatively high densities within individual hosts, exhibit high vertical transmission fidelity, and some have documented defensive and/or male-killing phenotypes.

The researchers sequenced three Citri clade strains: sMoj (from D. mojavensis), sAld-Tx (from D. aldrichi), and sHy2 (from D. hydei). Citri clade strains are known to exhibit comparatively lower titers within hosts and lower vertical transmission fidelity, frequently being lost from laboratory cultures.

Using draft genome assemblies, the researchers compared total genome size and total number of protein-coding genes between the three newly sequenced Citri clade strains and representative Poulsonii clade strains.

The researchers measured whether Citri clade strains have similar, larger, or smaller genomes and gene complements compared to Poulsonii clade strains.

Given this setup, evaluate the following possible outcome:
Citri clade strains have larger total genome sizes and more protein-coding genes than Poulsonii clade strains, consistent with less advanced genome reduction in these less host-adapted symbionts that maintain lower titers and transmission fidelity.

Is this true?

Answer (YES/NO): NO